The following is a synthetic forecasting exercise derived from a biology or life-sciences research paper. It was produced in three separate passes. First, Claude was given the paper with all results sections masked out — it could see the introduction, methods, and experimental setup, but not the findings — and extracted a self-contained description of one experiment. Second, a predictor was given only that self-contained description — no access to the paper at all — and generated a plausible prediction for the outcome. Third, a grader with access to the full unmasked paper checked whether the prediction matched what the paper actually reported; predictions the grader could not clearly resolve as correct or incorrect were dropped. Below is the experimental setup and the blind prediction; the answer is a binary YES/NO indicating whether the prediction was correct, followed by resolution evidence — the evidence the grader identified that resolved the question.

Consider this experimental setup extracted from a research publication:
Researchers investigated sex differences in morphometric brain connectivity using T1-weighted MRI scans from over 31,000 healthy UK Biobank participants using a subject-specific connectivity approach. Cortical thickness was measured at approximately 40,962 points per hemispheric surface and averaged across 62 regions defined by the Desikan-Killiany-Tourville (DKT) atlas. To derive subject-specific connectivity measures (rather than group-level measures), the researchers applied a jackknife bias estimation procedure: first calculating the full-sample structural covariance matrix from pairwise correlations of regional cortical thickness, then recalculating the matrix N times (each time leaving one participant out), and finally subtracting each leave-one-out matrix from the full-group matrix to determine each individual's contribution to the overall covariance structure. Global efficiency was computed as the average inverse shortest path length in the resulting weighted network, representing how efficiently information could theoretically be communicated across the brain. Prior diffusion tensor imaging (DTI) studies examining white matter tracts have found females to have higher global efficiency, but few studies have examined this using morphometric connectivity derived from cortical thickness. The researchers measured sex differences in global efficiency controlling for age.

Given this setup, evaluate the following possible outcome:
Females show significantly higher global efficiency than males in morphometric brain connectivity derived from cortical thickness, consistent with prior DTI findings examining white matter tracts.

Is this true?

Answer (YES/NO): NO